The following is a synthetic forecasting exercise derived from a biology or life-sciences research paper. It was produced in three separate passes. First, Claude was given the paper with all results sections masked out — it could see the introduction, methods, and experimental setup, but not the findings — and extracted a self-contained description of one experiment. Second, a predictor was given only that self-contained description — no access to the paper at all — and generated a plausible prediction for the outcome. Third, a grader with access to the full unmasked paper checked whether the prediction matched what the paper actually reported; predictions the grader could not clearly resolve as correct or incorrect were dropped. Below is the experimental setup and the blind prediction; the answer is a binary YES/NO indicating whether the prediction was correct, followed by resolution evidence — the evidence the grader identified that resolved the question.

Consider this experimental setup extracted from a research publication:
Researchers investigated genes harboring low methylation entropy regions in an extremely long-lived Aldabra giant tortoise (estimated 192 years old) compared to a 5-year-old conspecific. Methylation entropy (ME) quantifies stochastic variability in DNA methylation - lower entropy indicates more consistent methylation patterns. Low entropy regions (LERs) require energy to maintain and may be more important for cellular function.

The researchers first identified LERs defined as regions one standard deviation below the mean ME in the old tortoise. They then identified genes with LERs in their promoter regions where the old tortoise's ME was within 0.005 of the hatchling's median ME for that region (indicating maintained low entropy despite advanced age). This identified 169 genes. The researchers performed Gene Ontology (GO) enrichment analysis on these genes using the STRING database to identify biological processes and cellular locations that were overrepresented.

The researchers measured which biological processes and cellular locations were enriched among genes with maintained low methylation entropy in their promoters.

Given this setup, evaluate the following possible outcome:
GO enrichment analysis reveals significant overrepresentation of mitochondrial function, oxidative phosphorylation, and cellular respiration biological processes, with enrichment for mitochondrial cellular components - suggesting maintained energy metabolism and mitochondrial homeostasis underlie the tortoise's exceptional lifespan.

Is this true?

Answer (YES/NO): YES